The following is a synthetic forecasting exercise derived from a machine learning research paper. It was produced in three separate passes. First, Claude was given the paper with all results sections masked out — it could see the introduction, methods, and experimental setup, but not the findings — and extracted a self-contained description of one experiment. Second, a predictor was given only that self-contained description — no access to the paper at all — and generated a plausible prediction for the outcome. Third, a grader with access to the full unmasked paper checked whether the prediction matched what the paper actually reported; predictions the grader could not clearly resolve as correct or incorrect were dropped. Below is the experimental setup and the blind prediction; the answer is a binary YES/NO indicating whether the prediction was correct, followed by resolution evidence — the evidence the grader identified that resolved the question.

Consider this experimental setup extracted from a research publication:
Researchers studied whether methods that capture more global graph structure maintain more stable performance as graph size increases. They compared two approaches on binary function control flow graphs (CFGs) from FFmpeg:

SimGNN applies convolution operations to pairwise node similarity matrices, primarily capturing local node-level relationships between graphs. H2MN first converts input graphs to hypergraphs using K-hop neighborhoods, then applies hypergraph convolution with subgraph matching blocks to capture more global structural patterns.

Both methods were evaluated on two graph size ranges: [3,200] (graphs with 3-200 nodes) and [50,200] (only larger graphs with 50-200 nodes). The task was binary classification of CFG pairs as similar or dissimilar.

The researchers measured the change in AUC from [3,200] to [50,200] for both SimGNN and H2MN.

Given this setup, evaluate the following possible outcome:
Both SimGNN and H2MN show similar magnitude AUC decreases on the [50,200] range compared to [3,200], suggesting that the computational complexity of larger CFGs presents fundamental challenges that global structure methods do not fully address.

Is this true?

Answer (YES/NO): NO